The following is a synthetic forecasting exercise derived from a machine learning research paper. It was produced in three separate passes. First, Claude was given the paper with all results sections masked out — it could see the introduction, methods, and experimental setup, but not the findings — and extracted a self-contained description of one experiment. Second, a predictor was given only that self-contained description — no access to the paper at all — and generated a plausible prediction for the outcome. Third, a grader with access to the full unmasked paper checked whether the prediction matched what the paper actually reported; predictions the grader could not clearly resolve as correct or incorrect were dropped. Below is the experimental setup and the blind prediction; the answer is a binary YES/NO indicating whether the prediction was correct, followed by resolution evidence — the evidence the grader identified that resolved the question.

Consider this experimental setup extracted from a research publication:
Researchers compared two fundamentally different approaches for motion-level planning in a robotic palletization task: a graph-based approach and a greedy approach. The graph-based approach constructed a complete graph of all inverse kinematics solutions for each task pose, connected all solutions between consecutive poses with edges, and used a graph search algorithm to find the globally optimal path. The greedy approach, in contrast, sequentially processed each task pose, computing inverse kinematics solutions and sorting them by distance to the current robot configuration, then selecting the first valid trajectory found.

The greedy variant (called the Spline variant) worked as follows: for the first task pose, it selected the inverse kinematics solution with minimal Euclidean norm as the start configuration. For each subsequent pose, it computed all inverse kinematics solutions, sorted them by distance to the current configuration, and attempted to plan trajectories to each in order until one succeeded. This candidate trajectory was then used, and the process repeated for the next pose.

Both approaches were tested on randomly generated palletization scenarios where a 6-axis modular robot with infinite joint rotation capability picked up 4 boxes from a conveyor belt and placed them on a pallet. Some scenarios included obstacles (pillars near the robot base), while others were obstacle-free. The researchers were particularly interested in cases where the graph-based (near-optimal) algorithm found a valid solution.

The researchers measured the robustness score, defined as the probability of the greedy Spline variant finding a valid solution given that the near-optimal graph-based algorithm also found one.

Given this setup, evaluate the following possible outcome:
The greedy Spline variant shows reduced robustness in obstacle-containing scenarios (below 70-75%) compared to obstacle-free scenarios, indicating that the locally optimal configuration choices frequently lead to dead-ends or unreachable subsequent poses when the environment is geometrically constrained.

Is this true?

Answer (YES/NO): NO